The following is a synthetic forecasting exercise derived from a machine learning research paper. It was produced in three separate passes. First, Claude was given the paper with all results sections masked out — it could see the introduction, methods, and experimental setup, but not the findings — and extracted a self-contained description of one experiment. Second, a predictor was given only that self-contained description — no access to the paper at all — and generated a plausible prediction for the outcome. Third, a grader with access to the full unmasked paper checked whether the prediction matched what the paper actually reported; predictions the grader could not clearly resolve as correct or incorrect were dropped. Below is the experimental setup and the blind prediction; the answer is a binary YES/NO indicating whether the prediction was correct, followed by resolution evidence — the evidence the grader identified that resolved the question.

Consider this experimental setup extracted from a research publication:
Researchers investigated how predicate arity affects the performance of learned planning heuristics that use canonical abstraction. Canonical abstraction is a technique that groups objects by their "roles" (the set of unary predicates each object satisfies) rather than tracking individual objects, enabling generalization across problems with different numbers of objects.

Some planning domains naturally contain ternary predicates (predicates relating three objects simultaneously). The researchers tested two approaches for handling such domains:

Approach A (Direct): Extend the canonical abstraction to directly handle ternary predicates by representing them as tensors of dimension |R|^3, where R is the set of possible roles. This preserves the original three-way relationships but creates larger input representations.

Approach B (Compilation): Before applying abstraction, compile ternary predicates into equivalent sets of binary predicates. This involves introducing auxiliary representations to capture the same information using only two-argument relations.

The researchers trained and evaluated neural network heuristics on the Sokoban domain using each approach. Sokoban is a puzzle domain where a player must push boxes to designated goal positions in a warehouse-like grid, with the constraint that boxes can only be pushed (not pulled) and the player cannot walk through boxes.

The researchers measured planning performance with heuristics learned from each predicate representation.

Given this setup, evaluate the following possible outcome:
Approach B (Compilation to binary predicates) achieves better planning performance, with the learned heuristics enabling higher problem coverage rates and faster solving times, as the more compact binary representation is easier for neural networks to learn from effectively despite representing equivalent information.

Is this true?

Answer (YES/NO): YES